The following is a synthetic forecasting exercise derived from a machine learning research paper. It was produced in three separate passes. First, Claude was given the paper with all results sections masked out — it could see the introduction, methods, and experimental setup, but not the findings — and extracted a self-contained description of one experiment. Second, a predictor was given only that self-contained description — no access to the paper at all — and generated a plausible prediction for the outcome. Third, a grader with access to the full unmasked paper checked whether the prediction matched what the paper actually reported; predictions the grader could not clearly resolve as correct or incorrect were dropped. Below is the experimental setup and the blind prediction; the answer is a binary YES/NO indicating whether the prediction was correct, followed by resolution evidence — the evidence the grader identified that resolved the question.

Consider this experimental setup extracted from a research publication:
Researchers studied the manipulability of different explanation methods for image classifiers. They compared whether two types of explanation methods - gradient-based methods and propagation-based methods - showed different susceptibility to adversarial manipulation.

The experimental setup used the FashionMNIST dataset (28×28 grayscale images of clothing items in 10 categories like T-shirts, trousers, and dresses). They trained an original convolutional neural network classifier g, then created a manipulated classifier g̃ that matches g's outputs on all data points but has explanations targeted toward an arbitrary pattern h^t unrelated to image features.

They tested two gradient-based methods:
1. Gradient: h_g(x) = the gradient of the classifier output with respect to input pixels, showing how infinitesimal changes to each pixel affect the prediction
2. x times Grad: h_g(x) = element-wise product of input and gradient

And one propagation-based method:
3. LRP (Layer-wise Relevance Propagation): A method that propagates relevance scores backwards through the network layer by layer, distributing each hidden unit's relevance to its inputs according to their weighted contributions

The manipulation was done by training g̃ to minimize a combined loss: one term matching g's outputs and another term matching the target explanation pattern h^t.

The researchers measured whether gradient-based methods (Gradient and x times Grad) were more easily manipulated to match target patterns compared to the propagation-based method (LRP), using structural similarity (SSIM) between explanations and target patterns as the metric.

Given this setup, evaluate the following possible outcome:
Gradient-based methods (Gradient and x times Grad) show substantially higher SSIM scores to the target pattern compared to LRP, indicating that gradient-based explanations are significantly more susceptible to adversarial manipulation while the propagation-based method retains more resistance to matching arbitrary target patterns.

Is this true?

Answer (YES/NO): NO